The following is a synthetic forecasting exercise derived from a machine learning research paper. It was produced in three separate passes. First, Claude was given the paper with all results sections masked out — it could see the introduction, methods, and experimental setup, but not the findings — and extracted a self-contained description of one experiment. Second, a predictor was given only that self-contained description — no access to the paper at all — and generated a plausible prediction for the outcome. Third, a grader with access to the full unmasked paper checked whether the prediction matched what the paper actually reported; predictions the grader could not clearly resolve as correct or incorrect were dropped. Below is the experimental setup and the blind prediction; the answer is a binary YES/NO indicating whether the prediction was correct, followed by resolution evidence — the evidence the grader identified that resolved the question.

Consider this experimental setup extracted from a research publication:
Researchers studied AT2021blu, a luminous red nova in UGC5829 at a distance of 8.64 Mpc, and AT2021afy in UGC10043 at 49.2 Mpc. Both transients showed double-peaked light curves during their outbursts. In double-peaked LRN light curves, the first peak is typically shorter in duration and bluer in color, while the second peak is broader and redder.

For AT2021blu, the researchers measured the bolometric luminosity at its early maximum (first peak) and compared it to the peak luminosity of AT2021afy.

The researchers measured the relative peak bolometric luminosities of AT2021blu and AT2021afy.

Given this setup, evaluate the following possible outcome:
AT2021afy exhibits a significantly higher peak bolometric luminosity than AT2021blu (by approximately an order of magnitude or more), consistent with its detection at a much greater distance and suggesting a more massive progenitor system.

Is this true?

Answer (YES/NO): NO